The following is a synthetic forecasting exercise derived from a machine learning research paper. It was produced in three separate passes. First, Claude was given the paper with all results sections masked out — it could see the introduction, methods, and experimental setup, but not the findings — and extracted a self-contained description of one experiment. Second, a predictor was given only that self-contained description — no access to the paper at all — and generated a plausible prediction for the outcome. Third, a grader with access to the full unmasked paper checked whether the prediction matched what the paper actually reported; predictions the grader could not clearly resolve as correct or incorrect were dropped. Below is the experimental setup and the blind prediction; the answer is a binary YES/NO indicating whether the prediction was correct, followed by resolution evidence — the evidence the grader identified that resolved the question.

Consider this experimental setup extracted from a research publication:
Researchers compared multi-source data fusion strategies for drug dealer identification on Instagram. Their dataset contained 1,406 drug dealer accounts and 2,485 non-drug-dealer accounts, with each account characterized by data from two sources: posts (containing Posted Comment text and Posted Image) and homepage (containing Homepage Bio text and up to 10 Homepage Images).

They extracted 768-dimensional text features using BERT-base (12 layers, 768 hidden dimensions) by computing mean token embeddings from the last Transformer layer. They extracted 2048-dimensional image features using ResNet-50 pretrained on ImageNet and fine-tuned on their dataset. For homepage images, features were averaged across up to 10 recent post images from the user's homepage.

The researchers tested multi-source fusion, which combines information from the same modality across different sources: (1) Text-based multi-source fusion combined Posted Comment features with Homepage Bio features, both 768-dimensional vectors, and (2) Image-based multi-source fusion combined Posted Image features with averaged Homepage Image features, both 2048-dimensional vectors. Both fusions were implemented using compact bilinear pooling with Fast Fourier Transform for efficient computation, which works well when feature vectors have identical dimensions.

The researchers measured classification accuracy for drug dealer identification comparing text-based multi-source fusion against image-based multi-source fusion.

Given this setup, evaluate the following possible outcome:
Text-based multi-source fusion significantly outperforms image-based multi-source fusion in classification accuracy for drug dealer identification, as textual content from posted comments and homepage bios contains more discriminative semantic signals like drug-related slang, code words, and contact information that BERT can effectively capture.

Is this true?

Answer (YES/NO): NO